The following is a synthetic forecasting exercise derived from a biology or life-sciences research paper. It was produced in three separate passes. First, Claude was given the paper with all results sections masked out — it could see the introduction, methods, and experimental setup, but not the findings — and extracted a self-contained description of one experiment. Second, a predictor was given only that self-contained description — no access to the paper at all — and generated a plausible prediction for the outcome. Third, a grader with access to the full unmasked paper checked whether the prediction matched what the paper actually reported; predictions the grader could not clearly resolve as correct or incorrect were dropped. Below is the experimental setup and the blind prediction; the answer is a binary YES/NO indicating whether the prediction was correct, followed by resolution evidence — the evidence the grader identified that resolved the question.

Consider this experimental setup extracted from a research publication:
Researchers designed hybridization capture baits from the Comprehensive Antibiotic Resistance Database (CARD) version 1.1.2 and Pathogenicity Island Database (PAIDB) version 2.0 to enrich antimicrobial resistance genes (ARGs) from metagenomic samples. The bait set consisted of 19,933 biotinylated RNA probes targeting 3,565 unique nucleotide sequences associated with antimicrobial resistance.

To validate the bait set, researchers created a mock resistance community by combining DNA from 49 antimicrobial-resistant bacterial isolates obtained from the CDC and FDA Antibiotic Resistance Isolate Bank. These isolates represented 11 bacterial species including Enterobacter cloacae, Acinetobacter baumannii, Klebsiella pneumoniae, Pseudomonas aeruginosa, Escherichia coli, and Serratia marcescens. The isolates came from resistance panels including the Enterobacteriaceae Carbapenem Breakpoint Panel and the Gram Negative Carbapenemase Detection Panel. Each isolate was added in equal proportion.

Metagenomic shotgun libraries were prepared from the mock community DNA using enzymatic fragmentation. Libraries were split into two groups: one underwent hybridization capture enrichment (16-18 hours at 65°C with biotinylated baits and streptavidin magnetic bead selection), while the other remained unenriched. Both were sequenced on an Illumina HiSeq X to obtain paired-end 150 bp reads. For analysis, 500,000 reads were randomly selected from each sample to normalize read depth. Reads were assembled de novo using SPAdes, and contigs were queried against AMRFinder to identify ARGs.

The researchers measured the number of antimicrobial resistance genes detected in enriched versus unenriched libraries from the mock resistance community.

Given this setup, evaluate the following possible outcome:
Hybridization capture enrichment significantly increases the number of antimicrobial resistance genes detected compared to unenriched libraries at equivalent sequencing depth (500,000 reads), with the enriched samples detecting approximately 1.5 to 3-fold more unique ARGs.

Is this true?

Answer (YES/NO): YES